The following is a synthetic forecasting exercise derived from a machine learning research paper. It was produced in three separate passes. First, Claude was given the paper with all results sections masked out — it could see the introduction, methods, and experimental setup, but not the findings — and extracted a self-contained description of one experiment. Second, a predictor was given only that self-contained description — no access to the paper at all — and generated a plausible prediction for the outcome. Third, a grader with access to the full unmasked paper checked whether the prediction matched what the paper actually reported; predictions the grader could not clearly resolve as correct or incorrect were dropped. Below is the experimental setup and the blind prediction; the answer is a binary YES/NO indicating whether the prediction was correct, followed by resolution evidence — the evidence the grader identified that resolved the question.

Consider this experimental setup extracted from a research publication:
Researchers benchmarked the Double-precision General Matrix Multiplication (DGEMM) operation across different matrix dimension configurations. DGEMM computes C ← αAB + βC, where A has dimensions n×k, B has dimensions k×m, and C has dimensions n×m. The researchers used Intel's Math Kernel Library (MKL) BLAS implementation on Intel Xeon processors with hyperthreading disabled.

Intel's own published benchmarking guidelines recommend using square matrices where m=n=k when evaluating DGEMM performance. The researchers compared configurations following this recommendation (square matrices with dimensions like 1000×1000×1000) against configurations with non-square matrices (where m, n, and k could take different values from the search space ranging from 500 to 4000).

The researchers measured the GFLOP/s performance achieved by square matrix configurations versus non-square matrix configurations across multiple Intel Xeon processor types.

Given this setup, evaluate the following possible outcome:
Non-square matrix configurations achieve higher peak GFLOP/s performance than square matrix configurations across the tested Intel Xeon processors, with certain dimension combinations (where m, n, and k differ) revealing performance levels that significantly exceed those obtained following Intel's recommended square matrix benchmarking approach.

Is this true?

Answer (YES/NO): YES